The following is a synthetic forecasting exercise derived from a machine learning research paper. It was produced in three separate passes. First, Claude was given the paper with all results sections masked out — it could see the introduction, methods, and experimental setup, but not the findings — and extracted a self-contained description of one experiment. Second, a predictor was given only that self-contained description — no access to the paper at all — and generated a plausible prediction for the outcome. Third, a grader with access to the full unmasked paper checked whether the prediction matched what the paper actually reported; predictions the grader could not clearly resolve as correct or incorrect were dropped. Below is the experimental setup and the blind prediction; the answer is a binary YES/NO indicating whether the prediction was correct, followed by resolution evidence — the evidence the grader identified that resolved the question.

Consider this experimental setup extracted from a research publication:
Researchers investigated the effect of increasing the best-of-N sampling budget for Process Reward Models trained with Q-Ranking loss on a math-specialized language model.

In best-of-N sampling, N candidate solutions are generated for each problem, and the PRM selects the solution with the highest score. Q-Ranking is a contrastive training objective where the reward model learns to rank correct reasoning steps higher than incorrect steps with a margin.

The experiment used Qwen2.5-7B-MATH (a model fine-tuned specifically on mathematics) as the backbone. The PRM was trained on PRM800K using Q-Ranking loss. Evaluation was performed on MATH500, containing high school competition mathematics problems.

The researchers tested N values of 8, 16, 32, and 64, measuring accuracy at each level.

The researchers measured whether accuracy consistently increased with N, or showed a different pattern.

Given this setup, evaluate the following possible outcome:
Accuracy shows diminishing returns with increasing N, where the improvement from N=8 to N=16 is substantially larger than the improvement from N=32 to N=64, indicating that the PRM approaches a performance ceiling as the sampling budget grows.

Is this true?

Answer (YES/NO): YES